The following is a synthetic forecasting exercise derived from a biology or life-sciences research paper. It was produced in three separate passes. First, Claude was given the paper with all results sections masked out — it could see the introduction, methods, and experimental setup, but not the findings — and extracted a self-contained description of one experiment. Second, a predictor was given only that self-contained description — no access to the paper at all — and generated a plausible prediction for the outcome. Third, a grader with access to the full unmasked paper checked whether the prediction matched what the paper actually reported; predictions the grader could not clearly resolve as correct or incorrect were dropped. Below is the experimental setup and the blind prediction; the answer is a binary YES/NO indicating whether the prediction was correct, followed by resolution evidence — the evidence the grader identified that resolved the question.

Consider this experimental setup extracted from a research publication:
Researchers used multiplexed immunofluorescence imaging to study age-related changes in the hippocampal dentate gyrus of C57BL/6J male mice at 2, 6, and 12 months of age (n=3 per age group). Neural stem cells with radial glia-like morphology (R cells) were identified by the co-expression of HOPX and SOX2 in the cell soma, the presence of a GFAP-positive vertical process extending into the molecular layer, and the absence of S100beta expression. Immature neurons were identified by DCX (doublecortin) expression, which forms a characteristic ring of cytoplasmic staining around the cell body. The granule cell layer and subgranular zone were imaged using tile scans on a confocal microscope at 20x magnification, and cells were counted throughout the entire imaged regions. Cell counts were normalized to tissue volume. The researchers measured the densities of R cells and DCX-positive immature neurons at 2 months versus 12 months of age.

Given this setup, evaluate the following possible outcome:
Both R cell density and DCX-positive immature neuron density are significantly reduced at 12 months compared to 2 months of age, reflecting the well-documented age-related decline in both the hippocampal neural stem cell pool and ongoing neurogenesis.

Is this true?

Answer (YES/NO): YES